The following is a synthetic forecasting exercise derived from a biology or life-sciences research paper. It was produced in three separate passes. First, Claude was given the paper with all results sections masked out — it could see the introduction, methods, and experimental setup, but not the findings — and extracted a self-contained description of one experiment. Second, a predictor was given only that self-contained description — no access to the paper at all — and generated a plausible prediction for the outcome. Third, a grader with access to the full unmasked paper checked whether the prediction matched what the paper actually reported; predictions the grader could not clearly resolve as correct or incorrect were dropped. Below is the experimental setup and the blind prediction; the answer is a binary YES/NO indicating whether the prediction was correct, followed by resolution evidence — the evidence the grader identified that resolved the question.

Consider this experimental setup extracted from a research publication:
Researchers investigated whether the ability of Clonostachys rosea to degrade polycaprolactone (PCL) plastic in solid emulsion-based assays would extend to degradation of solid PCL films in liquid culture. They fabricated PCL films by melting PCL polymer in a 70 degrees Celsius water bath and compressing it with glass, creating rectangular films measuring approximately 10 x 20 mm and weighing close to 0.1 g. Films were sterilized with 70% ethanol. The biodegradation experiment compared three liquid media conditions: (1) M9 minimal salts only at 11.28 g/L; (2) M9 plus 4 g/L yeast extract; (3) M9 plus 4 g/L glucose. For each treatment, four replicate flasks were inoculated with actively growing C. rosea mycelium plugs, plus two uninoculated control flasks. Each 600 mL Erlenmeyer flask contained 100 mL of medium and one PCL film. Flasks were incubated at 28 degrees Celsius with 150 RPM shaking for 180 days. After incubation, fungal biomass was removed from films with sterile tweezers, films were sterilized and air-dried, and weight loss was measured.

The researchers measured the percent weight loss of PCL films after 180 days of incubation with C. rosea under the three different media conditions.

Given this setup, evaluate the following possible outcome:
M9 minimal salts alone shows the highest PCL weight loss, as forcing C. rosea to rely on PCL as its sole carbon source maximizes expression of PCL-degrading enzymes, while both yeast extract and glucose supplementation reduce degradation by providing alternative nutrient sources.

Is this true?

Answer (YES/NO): NO